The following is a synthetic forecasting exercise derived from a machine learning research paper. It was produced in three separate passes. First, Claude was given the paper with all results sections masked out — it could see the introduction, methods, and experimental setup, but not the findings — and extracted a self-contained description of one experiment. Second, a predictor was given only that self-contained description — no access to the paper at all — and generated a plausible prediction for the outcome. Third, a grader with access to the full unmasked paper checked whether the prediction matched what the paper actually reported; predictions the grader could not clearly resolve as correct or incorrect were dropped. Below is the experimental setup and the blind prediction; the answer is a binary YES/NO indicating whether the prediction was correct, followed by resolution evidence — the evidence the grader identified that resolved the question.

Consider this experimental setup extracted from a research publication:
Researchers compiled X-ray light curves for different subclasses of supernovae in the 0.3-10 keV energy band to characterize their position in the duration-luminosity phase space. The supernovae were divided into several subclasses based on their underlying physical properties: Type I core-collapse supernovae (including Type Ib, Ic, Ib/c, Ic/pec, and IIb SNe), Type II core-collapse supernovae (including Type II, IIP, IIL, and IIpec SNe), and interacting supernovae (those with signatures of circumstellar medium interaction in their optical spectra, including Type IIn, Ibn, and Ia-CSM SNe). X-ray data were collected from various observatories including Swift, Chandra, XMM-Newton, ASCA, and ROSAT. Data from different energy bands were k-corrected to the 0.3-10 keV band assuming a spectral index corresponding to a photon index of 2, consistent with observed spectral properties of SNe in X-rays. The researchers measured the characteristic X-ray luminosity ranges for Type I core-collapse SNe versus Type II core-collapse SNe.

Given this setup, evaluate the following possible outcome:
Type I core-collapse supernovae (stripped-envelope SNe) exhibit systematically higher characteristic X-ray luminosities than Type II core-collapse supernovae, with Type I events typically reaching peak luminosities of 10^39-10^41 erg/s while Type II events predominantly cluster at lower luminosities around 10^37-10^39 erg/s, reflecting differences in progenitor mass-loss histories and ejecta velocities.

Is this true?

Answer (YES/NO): NO